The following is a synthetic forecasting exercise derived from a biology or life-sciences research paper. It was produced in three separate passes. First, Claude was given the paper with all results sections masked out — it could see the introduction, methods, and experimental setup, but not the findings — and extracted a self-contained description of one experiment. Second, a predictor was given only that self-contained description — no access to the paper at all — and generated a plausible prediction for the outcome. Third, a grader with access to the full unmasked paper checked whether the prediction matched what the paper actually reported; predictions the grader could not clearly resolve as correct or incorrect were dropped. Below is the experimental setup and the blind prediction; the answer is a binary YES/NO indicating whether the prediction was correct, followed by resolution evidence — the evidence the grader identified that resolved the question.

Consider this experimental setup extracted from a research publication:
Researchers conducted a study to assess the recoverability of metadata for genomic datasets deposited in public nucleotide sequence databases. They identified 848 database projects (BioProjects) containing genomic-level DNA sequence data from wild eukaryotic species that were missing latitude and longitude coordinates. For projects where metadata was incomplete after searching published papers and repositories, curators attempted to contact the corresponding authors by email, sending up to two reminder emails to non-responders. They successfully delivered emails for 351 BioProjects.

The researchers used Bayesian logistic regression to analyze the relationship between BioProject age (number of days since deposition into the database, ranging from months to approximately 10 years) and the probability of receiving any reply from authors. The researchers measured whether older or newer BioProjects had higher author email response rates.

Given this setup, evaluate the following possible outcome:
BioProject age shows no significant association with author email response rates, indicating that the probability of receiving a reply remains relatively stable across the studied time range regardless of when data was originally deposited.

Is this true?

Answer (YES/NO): NO